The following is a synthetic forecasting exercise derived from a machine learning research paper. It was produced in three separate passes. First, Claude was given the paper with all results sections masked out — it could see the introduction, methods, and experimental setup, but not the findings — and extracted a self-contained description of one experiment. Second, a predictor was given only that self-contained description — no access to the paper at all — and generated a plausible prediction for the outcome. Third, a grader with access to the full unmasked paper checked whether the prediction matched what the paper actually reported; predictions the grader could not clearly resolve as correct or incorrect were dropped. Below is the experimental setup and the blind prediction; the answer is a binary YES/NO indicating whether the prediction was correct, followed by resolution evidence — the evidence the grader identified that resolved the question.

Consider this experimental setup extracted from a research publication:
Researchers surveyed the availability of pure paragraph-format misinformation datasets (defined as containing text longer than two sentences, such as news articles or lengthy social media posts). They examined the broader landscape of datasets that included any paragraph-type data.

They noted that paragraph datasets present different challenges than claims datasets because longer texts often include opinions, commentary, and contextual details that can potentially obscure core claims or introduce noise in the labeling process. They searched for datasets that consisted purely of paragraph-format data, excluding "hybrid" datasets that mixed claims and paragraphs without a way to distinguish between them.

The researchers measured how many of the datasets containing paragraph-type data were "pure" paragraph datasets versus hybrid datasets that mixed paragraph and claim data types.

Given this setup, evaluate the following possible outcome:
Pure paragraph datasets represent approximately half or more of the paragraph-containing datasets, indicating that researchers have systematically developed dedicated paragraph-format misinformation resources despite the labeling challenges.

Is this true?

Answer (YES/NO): NO